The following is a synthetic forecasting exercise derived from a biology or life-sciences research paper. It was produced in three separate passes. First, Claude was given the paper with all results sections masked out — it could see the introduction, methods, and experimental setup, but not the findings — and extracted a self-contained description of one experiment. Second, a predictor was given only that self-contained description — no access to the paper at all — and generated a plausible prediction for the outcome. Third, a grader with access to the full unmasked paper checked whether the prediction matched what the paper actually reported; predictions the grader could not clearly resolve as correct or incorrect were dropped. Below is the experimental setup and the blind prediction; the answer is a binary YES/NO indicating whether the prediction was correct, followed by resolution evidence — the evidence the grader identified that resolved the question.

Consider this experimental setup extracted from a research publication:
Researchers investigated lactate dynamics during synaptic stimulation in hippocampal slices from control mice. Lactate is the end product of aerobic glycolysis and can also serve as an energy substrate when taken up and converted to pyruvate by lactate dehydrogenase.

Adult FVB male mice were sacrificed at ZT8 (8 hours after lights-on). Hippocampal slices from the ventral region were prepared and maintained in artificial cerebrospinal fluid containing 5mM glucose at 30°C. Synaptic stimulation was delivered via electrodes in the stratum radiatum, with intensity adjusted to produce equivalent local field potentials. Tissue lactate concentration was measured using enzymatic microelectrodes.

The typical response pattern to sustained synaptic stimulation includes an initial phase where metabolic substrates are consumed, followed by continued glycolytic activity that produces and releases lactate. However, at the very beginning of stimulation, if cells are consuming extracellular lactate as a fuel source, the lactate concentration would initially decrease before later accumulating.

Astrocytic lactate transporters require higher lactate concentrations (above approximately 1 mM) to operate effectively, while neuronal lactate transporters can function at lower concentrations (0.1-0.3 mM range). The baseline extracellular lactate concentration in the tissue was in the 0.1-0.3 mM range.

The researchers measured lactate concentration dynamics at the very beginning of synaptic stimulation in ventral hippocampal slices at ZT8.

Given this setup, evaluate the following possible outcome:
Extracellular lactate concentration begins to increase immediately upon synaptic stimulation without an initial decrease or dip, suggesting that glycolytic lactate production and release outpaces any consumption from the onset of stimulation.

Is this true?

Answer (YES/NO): NO